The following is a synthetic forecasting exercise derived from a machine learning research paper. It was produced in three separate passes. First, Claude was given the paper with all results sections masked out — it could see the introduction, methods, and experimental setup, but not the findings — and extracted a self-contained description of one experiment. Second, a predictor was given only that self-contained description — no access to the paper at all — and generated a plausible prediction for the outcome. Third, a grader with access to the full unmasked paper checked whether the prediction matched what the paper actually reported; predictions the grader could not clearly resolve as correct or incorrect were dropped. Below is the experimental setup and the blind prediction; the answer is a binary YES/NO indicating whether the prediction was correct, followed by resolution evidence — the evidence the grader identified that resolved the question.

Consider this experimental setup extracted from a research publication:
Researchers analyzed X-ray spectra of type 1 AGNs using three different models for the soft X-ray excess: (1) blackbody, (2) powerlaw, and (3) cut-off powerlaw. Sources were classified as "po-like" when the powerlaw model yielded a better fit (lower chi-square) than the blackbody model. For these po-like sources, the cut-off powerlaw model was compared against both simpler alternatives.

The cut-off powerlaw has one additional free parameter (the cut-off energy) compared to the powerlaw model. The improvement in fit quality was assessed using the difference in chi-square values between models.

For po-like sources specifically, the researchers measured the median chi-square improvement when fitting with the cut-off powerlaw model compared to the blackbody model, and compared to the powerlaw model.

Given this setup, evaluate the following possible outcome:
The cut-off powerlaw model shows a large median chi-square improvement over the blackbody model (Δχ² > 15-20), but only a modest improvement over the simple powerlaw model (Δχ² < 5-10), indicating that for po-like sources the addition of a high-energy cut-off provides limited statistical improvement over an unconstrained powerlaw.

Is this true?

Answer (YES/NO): NO